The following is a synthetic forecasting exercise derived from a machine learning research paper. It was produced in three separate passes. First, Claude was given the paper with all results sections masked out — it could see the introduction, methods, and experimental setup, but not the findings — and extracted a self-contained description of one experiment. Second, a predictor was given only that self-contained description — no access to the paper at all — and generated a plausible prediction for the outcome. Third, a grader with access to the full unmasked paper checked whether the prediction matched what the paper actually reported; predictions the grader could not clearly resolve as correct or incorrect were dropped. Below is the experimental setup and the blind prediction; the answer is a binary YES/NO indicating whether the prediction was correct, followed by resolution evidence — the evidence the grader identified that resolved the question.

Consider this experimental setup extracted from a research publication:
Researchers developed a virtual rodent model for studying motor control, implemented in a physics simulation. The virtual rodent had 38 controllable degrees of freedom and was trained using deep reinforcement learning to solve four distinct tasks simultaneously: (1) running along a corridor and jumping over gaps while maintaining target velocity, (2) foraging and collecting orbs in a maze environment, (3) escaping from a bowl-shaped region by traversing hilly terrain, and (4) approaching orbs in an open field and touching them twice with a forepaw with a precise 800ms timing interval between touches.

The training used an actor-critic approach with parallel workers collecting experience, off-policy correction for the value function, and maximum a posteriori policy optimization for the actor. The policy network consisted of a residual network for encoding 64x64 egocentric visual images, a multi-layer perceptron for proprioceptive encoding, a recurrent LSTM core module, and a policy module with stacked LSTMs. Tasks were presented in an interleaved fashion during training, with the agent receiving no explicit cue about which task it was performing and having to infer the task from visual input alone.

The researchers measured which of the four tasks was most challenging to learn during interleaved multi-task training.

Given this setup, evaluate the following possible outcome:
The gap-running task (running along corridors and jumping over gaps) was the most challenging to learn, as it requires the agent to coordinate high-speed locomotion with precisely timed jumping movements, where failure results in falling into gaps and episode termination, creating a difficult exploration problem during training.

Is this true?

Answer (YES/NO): NO